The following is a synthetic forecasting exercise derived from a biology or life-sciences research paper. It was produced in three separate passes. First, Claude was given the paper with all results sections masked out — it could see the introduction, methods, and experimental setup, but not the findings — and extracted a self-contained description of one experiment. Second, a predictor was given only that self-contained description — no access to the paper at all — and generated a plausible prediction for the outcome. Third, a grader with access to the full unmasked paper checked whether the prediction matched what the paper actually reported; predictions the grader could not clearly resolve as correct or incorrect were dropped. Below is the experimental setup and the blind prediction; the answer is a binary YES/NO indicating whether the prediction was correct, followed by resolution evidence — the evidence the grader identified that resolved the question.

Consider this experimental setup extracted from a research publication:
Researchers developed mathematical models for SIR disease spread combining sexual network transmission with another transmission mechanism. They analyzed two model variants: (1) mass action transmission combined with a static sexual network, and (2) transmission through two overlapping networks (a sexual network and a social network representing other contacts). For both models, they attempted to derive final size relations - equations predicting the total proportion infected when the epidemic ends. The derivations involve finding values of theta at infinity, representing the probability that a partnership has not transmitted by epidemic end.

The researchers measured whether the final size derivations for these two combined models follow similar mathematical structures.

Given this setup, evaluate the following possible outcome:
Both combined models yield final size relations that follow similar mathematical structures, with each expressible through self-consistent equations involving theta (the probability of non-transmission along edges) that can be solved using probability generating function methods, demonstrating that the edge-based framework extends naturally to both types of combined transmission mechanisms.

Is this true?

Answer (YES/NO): YES